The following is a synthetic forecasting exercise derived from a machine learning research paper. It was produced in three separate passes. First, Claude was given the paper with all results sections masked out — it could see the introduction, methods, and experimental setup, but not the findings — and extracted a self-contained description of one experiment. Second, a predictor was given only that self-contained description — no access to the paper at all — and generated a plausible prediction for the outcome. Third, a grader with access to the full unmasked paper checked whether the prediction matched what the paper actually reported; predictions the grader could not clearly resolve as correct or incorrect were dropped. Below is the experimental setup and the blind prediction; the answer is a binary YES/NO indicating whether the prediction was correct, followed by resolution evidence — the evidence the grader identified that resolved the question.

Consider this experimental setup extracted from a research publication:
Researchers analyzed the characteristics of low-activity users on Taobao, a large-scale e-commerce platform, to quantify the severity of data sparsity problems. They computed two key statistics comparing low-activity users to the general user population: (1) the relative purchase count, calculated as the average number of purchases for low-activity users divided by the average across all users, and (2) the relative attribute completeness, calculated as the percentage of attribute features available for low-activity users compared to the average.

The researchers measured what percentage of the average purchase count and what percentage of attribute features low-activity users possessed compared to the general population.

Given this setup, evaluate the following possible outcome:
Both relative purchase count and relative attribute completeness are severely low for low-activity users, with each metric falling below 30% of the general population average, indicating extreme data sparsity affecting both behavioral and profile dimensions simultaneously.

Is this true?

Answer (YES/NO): NO